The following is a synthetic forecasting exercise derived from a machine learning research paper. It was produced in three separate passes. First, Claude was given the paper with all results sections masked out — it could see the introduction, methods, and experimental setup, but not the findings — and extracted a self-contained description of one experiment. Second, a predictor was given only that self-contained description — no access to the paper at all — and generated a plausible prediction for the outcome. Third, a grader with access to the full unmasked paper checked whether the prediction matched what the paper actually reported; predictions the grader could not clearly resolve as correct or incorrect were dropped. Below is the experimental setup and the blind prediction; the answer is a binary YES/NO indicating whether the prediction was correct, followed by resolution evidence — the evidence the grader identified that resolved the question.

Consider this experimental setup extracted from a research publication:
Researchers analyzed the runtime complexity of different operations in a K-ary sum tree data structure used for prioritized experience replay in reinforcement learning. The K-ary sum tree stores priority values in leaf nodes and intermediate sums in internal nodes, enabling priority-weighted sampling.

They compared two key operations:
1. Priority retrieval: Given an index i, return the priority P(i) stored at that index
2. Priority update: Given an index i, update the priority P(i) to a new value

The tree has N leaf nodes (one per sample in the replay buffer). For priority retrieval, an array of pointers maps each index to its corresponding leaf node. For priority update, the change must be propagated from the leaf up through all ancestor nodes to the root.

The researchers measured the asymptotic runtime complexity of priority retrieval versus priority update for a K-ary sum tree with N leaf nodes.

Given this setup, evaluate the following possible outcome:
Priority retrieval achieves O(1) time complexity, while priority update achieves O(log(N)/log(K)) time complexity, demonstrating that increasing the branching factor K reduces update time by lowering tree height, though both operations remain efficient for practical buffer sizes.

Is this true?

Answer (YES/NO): YES